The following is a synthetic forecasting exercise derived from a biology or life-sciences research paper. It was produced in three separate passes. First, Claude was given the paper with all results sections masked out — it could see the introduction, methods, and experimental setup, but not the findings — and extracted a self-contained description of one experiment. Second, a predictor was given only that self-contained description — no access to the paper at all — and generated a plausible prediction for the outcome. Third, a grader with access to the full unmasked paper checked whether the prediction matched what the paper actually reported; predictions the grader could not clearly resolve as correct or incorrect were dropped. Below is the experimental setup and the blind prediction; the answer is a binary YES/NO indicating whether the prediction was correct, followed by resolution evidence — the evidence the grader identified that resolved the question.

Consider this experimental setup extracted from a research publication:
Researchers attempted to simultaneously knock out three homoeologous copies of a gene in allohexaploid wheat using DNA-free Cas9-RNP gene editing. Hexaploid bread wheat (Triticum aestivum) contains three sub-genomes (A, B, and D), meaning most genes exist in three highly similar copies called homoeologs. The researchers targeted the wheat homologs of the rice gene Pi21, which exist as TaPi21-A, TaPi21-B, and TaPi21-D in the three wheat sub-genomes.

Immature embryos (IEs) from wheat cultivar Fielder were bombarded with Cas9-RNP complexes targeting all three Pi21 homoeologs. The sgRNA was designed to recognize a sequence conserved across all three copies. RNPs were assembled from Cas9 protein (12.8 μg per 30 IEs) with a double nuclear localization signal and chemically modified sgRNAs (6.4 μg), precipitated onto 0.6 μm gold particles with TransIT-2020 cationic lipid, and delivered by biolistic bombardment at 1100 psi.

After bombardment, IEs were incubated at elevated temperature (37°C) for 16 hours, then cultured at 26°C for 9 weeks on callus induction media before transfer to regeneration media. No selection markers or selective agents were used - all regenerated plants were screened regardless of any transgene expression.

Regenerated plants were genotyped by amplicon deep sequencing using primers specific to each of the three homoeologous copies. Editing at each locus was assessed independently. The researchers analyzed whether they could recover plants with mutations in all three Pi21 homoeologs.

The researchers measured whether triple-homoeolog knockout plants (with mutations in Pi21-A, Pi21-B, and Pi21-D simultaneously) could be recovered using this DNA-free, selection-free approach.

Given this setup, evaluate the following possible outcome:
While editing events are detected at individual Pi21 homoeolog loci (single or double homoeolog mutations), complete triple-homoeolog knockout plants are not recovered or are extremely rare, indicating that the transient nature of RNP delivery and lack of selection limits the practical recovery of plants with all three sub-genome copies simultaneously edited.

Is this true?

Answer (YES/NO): NO